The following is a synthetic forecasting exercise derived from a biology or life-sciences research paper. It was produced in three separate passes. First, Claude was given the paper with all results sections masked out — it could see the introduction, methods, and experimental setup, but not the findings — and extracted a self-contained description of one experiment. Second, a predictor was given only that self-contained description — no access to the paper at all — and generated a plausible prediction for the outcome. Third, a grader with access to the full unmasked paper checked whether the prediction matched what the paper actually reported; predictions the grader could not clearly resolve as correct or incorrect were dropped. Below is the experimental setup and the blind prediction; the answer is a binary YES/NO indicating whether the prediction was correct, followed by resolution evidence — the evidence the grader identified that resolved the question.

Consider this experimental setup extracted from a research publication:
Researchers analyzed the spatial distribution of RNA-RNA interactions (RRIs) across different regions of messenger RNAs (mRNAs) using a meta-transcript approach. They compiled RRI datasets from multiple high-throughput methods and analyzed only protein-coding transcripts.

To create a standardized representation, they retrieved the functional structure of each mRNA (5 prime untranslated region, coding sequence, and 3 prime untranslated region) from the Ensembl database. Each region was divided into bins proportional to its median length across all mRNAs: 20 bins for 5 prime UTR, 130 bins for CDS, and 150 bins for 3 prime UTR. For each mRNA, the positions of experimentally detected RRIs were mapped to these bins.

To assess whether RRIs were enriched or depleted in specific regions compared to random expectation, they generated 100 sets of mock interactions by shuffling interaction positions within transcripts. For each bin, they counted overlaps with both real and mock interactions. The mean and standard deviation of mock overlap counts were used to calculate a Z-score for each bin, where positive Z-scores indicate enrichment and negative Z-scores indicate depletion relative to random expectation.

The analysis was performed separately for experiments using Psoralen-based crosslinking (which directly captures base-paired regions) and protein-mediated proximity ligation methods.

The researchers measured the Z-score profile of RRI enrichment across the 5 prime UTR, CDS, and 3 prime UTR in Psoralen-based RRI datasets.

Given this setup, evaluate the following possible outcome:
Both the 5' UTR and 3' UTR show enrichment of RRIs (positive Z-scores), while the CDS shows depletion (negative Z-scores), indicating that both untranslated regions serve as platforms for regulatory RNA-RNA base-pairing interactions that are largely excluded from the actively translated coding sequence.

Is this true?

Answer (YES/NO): NO